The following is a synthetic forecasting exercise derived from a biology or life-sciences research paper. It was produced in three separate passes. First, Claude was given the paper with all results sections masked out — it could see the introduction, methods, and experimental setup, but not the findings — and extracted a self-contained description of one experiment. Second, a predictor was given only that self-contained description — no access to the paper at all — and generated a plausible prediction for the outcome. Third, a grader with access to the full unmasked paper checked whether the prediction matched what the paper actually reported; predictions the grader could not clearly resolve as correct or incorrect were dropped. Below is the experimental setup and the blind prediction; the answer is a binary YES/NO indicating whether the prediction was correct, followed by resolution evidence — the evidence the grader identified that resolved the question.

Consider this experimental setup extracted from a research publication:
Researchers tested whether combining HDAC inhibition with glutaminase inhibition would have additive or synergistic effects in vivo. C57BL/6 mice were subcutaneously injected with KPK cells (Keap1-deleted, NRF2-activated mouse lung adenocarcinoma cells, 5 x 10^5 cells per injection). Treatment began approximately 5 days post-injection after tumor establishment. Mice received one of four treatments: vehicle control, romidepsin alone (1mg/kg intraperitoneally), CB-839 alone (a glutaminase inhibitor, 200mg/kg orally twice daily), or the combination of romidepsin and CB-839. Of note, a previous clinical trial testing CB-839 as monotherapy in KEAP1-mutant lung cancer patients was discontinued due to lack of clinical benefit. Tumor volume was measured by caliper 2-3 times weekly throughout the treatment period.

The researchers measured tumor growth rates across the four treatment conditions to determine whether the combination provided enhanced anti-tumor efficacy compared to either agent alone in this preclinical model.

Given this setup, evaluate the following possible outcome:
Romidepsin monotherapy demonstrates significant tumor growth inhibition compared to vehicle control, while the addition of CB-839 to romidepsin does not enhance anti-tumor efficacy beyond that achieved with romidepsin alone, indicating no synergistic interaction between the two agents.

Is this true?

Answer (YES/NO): NO